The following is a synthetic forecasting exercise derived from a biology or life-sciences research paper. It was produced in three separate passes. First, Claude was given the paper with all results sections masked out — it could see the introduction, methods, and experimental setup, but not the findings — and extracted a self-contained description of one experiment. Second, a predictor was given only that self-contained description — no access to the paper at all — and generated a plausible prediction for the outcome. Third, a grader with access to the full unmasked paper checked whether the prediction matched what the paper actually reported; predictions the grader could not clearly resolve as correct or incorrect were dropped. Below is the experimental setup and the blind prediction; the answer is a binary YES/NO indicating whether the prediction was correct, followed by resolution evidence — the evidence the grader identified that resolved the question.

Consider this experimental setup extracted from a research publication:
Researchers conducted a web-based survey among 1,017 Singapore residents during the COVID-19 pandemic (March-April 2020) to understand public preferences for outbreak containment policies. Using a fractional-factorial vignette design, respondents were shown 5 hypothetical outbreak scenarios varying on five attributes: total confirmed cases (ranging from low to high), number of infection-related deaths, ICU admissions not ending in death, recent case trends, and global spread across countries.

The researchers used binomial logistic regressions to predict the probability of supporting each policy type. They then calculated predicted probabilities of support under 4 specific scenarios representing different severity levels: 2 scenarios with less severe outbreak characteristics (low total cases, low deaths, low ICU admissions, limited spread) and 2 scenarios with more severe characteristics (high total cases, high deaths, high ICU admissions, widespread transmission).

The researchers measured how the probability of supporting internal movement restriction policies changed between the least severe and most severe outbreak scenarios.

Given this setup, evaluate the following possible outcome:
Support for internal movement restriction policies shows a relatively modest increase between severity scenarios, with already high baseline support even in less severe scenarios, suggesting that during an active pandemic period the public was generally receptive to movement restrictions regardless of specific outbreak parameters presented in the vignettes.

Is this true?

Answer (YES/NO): NO